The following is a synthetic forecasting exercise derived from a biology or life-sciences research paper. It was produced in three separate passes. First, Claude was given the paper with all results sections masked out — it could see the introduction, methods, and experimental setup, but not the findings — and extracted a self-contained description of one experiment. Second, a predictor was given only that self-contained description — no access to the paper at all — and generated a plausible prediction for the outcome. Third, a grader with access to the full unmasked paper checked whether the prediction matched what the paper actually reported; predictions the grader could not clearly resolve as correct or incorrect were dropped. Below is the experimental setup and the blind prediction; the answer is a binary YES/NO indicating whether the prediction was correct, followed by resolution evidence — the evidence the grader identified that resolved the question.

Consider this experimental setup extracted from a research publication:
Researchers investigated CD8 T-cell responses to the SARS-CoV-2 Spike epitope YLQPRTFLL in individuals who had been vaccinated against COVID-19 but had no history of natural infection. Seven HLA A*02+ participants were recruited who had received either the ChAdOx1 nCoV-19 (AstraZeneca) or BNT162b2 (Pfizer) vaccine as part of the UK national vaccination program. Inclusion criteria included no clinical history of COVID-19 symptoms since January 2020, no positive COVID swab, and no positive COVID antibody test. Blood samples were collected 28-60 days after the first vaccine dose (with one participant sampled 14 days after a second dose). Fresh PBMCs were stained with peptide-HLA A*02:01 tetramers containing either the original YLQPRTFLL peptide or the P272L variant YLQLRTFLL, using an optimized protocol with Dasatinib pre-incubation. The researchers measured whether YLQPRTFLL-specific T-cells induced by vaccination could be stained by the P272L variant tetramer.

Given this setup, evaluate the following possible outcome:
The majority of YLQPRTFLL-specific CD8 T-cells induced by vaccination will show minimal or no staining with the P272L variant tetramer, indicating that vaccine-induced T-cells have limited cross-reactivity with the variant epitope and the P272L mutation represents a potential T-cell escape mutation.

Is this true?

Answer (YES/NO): YES